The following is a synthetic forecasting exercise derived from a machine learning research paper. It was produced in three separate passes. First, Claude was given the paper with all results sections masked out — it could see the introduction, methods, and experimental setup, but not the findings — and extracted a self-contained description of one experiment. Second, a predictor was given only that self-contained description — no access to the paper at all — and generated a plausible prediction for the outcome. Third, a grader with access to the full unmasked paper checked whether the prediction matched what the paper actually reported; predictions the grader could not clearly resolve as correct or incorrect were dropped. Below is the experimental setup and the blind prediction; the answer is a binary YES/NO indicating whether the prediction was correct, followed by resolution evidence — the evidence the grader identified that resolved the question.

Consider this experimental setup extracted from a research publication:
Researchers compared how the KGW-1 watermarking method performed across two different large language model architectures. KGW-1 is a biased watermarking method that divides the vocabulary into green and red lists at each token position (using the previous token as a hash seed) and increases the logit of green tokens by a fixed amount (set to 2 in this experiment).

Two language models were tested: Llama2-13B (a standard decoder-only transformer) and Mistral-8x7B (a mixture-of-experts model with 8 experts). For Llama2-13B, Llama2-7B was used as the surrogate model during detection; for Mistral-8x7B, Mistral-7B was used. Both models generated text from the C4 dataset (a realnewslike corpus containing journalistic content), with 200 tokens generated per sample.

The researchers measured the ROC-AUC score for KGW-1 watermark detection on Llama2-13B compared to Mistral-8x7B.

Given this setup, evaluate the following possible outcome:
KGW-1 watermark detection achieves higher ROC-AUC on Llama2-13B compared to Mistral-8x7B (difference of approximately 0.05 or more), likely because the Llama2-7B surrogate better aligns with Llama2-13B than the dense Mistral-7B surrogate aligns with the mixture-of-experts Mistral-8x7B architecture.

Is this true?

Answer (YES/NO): NO